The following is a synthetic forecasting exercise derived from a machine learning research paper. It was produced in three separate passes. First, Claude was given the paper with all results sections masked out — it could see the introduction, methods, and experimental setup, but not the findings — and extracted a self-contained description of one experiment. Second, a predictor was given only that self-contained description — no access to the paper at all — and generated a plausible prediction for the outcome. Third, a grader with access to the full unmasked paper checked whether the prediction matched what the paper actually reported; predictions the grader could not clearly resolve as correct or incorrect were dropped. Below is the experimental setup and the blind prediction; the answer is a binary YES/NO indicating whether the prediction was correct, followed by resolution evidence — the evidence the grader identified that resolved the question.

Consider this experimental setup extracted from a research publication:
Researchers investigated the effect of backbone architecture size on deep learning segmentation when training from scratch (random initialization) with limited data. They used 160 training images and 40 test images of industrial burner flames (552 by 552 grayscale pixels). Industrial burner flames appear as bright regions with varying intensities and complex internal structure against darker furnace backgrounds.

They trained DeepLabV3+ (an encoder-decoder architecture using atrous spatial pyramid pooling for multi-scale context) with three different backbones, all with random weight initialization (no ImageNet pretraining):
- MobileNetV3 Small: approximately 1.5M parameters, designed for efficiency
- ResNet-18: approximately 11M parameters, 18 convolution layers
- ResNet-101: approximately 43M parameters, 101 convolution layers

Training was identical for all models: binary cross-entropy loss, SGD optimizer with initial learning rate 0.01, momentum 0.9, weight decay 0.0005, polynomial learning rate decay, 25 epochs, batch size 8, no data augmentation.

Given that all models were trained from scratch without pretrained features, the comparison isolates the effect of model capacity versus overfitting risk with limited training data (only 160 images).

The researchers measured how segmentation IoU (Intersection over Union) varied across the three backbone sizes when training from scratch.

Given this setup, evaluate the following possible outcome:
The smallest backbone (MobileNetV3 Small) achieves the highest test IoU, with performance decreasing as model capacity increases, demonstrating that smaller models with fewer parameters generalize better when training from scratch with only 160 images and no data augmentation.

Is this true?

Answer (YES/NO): NO